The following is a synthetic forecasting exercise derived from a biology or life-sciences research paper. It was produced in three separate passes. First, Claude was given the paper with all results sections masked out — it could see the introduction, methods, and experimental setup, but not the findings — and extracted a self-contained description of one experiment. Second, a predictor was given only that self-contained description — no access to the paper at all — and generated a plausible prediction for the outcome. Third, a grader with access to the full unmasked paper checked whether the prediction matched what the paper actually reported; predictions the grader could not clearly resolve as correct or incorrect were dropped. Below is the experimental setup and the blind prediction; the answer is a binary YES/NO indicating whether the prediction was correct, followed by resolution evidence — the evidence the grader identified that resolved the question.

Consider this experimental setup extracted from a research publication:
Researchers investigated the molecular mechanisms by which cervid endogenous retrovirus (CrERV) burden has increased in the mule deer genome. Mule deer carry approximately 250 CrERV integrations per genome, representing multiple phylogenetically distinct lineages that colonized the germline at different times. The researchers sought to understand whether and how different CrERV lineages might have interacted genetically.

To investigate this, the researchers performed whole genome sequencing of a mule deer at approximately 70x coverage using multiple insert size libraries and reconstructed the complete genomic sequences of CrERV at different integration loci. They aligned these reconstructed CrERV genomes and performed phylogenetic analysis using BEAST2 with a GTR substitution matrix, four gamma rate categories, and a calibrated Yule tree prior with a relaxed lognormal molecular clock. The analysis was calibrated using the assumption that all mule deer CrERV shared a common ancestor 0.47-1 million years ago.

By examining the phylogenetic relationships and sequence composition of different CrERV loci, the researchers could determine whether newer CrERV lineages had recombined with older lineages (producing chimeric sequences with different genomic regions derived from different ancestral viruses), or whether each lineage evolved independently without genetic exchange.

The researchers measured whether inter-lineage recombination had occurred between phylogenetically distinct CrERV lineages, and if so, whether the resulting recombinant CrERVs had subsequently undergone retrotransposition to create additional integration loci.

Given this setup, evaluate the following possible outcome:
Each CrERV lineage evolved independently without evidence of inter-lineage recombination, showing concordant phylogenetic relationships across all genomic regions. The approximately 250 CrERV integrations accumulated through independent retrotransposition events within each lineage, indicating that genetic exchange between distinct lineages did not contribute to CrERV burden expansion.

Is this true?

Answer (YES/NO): NO